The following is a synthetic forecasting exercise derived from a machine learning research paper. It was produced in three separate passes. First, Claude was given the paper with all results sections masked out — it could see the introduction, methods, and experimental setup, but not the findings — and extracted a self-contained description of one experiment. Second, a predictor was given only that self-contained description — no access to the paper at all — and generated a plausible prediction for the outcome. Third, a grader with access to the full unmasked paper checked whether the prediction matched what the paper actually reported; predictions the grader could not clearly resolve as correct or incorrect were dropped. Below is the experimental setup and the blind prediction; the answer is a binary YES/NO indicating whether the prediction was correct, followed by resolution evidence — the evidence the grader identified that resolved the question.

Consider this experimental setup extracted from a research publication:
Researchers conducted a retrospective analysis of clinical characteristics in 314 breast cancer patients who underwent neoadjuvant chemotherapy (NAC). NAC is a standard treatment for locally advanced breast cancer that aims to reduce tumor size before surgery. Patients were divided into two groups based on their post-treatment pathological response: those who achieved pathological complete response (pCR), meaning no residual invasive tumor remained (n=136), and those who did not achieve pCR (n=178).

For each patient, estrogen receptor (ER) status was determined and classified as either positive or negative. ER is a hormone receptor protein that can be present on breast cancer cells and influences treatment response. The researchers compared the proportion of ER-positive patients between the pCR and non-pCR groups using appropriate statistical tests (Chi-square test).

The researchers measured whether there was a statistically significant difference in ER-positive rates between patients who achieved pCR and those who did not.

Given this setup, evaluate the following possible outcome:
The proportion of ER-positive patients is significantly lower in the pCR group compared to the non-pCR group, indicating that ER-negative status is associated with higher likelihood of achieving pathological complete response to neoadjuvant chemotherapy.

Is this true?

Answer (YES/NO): YES